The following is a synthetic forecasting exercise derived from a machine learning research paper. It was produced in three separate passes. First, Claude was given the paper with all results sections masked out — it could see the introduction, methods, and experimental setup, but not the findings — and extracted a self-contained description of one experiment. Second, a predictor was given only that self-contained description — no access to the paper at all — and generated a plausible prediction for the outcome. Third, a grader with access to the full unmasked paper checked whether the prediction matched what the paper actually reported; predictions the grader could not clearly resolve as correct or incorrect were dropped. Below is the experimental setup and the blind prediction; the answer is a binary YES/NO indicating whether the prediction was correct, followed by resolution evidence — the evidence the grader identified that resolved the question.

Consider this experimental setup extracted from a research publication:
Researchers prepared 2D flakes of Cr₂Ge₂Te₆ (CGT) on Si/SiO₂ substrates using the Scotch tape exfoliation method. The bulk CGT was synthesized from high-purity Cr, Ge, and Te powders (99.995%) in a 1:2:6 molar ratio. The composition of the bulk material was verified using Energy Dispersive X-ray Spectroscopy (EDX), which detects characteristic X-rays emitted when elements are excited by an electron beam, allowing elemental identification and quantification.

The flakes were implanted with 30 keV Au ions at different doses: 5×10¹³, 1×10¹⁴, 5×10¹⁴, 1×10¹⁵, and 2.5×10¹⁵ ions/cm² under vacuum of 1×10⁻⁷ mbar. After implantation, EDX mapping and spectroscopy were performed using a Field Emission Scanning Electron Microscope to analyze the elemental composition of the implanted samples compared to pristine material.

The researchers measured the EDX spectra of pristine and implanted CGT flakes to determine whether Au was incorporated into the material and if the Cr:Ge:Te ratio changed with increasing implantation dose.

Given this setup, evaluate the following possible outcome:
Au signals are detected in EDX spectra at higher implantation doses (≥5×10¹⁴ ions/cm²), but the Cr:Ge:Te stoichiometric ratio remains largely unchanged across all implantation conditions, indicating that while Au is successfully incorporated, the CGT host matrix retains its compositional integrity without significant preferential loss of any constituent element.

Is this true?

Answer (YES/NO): NO